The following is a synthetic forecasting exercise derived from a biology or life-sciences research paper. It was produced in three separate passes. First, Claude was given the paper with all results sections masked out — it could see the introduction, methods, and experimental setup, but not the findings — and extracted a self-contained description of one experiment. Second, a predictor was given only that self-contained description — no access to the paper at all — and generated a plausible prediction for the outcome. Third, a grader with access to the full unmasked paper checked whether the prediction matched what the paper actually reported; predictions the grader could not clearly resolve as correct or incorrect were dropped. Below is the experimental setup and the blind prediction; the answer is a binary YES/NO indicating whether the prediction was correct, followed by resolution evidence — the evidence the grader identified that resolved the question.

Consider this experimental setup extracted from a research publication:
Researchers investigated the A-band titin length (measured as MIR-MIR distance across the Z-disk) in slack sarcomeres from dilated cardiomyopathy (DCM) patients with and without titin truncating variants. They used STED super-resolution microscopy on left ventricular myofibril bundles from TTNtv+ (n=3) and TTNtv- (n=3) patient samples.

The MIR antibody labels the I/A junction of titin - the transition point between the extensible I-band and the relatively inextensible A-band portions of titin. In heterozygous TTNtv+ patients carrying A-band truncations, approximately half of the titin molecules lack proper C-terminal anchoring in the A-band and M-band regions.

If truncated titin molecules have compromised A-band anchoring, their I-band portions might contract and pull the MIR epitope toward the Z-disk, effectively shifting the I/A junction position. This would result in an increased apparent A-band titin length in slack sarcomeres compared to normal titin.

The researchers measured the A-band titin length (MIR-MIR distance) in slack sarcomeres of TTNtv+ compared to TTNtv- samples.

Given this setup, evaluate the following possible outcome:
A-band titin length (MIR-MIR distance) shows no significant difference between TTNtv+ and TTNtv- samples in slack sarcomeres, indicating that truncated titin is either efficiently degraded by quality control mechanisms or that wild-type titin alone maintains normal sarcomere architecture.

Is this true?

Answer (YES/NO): NO